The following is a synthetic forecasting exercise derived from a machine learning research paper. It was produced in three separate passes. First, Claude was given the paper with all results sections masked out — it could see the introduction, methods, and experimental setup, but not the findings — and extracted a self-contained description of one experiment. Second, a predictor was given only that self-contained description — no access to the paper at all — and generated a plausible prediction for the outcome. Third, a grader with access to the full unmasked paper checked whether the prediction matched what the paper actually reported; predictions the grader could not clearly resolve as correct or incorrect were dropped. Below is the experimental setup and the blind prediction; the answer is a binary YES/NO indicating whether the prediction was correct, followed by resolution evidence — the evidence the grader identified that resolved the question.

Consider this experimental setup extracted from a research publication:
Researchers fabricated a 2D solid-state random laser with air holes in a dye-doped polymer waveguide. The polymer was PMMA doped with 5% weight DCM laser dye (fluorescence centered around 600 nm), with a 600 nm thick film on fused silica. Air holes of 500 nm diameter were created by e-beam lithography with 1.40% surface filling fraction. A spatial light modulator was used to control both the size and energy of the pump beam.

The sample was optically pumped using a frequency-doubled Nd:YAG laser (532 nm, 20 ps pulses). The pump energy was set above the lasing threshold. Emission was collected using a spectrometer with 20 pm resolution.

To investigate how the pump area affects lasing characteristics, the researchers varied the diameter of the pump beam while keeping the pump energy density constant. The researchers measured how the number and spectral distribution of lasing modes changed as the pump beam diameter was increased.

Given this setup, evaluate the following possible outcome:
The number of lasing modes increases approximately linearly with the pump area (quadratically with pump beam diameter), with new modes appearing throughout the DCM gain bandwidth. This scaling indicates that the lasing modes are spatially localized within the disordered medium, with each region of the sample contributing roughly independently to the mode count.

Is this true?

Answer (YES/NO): NO